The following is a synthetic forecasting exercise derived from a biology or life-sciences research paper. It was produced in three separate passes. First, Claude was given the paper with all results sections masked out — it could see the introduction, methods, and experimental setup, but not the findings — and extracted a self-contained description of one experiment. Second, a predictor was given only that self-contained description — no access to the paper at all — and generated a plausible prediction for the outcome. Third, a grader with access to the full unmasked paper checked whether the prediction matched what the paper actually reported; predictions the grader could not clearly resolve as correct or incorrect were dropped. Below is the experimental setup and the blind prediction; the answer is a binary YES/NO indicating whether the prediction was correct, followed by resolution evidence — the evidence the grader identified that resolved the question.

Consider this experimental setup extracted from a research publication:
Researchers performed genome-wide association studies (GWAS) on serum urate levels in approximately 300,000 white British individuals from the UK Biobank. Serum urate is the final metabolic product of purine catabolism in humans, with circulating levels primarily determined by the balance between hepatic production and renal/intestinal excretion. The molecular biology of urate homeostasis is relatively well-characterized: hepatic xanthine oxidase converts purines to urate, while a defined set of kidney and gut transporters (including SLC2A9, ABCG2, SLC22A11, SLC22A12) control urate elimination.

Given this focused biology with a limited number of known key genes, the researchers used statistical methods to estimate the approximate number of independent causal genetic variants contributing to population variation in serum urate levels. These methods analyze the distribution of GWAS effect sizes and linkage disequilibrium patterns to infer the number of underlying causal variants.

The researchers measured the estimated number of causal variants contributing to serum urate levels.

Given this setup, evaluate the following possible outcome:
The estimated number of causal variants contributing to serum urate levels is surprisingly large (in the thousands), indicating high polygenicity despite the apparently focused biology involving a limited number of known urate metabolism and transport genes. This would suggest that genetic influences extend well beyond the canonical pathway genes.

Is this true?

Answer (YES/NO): YES